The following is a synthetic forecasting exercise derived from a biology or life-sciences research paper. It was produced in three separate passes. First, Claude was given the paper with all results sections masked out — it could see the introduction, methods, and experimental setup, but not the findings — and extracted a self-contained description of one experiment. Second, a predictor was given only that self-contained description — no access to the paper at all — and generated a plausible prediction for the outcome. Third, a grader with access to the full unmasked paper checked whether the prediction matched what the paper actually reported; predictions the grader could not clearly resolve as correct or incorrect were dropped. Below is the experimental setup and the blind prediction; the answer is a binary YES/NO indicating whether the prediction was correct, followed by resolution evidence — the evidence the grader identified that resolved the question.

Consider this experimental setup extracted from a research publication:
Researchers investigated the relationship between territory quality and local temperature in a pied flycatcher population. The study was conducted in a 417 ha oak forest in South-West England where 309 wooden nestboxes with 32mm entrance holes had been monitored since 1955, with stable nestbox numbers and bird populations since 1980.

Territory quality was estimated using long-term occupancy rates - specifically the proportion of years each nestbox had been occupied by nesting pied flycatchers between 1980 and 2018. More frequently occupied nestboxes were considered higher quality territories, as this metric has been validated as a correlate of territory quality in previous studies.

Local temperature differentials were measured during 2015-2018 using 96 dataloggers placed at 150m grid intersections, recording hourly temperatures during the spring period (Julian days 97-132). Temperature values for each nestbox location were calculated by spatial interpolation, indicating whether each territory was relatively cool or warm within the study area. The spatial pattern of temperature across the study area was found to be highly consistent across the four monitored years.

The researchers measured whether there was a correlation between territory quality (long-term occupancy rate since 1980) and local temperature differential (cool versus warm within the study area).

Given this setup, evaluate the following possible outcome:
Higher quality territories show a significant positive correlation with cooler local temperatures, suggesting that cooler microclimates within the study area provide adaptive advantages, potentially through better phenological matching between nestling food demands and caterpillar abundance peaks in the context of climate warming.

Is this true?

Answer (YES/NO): YES